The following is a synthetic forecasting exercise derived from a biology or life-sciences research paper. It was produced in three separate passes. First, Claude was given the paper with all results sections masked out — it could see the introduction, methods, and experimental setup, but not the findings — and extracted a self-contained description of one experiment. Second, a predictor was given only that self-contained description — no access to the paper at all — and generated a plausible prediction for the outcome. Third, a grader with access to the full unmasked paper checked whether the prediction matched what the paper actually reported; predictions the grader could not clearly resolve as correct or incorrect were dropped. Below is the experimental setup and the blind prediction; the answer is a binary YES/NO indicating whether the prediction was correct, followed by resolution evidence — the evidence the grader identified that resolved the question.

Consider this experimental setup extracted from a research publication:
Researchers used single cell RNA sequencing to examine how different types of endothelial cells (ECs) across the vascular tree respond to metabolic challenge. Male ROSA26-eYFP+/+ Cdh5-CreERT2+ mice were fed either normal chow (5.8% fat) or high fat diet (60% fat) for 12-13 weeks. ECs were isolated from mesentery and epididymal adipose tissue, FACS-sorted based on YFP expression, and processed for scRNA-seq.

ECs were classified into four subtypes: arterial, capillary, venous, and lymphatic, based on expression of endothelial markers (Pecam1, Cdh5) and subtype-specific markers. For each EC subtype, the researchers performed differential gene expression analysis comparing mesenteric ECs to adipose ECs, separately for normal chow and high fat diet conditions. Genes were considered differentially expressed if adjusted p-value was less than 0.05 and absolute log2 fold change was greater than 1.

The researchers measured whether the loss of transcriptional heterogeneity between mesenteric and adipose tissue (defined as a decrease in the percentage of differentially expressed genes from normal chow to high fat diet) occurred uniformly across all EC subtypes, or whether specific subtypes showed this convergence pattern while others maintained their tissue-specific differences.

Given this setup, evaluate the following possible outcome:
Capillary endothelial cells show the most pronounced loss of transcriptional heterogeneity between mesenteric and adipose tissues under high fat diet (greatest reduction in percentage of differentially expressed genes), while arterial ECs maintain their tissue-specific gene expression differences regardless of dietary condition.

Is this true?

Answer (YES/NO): NO